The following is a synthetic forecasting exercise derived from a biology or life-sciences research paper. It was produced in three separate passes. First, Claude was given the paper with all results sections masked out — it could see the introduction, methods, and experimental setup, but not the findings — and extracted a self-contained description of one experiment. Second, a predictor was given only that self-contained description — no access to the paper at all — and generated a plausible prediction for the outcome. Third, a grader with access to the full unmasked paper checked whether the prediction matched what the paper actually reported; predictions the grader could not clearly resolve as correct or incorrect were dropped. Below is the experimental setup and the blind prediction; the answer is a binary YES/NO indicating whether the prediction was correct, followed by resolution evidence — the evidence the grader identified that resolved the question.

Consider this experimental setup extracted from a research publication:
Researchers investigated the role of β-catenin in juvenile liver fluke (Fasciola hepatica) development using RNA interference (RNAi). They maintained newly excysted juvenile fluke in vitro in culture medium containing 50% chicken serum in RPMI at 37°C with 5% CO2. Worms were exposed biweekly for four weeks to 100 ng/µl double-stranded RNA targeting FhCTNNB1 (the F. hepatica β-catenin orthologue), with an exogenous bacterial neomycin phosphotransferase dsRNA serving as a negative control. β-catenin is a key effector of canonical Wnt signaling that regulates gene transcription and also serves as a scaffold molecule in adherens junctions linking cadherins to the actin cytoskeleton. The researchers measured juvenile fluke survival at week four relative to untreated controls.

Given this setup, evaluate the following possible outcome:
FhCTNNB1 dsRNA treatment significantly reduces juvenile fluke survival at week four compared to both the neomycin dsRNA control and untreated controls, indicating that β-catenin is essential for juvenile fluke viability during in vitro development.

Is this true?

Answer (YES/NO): YES